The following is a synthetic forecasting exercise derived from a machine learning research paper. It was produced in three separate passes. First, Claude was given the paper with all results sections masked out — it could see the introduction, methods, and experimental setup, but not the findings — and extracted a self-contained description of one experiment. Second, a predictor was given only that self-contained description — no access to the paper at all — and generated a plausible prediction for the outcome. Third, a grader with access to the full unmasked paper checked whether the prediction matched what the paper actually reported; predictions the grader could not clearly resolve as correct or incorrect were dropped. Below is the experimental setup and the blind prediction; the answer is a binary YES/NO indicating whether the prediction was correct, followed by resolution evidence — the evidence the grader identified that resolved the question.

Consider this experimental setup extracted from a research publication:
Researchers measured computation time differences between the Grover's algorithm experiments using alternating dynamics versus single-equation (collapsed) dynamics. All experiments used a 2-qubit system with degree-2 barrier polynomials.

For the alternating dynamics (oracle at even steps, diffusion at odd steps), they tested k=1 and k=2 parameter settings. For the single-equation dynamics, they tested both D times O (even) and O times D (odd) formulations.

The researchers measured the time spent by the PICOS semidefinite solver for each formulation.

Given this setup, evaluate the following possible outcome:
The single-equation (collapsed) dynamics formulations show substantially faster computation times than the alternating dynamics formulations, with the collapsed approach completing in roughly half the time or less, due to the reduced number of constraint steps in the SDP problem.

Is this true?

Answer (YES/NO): YES